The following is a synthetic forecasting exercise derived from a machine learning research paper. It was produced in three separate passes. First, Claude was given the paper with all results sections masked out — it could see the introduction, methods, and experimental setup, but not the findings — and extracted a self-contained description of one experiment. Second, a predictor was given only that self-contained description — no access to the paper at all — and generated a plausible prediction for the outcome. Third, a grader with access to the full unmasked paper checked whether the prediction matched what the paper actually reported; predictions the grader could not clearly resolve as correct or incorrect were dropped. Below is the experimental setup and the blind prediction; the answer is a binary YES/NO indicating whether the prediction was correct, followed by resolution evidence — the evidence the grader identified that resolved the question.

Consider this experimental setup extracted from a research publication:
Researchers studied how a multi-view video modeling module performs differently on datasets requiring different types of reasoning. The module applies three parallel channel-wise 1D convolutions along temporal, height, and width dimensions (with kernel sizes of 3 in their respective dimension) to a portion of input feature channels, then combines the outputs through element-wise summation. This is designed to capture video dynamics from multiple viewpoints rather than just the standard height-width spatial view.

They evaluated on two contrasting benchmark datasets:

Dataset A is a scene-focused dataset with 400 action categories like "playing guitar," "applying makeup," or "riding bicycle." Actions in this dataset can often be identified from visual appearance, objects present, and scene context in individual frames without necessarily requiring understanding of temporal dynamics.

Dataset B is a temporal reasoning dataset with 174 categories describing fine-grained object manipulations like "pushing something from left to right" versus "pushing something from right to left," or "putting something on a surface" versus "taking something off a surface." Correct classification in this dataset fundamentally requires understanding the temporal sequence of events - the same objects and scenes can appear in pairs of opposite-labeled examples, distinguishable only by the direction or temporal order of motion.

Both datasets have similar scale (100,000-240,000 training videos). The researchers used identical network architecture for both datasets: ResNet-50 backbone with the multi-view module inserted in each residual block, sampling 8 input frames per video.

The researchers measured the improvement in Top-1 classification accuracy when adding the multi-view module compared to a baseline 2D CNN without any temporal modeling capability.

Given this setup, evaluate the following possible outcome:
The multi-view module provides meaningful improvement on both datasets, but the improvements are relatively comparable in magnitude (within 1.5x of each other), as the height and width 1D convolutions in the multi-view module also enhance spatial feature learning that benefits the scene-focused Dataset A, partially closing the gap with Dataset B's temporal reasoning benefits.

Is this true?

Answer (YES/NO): NO